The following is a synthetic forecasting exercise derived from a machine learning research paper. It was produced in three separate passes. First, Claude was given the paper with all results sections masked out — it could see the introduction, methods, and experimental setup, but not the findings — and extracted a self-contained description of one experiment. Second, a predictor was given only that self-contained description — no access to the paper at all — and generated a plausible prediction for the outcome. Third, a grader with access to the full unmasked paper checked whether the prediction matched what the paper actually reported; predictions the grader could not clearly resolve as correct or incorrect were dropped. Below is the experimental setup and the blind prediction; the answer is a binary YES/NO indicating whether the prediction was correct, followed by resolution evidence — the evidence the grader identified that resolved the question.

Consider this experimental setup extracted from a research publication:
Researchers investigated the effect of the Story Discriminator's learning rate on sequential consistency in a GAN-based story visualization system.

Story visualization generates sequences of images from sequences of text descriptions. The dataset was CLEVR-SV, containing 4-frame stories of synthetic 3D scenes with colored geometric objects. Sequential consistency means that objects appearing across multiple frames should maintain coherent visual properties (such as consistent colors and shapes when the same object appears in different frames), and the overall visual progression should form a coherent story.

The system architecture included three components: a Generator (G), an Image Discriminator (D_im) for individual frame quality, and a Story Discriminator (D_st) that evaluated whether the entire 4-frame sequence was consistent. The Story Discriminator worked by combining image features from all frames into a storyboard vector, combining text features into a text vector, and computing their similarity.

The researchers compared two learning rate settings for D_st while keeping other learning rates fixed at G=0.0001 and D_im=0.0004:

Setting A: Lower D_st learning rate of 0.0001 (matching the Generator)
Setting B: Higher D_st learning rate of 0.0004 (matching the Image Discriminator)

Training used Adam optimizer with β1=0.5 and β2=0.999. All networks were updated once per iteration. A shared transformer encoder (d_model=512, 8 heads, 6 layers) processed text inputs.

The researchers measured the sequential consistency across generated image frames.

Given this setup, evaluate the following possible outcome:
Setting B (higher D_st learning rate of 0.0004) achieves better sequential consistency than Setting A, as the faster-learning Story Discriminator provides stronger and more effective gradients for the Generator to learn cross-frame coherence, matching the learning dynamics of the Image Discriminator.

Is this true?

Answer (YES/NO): YES